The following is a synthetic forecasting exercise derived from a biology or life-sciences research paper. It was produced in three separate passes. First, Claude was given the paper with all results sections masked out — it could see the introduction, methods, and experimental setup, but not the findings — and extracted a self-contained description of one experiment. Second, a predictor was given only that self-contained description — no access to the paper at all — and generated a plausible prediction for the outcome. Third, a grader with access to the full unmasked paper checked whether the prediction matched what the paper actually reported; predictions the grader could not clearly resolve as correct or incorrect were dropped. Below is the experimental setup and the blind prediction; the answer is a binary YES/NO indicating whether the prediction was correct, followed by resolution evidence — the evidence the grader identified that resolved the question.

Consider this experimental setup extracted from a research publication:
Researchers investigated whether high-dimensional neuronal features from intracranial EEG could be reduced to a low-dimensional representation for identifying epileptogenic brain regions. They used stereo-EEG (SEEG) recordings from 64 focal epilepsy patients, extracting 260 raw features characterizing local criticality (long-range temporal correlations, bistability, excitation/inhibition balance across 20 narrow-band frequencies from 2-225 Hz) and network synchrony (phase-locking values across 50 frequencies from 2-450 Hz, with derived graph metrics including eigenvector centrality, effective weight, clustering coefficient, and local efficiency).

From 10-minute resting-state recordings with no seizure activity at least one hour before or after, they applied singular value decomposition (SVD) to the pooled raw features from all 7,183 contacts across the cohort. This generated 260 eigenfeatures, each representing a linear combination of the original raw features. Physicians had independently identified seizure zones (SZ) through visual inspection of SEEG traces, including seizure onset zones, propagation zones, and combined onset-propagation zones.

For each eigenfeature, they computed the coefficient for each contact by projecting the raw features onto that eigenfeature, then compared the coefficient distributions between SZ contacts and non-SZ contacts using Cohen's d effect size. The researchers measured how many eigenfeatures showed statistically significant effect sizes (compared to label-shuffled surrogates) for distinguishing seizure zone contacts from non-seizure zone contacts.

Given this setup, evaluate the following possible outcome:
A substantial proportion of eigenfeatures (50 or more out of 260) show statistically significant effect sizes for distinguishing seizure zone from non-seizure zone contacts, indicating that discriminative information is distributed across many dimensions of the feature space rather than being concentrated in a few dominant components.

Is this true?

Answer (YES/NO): YES